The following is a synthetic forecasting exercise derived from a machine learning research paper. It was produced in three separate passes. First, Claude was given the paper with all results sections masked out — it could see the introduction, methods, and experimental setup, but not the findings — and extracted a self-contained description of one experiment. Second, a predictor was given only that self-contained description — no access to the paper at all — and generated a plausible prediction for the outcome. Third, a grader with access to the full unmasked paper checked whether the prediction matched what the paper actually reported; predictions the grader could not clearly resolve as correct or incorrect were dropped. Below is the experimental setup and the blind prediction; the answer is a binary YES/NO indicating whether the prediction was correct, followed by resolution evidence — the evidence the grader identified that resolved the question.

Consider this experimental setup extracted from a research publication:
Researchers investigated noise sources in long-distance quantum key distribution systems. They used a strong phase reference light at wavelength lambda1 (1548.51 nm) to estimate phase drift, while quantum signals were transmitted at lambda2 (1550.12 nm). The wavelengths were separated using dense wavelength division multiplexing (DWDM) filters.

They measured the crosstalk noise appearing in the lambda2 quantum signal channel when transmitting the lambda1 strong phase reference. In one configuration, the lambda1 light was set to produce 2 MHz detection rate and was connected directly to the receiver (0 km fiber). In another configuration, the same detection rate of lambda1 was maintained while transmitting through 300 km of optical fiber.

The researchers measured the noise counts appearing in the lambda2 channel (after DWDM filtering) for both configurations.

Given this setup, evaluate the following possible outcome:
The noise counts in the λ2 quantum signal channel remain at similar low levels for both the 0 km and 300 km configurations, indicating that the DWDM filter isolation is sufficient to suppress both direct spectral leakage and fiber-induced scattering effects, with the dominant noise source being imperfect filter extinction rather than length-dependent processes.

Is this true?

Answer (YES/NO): NO